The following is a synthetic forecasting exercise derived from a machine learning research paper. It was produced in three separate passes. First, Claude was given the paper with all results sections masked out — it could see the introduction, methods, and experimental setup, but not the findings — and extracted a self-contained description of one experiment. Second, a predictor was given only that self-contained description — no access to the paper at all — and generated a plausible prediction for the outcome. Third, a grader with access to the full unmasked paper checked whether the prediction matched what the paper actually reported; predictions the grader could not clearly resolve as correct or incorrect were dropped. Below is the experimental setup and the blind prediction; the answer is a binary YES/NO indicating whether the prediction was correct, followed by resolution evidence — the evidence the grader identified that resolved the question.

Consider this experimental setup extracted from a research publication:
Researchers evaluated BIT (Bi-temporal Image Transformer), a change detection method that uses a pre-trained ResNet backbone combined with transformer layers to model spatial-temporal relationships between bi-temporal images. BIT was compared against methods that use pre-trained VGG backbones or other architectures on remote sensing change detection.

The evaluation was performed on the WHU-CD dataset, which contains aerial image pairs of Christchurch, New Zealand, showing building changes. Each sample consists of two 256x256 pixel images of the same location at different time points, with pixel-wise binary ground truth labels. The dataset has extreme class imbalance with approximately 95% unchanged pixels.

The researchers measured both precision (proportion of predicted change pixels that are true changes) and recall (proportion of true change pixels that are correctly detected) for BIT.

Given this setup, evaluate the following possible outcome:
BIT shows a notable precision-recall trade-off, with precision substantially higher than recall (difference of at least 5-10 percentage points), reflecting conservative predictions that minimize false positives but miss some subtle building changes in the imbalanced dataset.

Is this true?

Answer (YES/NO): NO